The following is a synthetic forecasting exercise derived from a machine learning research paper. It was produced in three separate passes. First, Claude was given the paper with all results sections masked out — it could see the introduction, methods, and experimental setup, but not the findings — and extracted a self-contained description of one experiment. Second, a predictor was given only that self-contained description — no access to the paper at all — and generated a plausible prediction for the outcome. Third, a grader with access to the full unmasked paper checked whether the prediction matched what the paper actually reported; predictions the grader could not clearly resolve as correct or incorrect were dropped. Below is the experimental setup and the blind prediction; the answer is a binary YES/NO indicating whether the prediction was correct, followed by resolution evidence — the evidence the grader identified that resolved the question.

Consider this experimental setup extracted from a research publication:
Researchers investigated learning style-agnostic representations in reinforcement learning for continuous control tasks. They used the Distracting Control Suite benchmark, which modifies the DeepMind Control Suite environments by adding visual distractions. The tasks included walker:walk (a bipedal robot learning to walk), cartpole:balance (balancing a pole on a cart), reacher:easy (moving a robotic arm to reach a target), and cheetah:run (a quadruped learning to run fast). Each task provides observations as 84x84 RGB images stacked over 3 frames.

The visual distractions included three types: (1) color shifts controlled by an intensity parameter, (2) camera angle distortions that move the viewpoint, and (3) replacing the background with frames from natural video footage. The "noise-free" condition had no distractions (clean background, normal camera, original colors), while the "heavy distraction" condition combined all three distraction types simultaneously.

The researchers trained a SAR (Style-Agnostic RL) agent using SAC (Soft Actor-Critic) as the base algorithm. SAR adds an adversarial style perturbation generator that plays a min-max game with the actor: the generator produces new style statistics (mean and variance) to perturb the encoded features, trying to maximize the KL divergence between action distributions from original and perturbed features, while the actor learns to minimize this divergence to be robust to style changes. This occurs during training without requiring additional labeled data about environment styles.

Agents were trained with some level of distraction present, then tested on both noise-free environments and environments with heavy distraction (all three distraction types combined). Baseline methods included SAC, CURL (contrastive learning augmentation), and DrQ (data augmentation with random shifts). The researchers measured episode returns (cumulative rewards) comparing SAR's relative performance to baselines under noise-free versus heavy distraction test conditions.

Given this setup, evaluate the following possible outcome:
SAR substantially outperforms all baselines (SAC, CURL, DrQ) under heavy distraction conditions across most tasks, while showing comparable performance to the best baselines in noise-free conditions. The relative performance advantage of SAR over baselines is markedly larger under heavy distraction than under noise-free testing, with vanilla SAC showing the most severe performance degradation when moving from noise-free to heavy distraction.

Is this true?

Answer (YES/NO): NO